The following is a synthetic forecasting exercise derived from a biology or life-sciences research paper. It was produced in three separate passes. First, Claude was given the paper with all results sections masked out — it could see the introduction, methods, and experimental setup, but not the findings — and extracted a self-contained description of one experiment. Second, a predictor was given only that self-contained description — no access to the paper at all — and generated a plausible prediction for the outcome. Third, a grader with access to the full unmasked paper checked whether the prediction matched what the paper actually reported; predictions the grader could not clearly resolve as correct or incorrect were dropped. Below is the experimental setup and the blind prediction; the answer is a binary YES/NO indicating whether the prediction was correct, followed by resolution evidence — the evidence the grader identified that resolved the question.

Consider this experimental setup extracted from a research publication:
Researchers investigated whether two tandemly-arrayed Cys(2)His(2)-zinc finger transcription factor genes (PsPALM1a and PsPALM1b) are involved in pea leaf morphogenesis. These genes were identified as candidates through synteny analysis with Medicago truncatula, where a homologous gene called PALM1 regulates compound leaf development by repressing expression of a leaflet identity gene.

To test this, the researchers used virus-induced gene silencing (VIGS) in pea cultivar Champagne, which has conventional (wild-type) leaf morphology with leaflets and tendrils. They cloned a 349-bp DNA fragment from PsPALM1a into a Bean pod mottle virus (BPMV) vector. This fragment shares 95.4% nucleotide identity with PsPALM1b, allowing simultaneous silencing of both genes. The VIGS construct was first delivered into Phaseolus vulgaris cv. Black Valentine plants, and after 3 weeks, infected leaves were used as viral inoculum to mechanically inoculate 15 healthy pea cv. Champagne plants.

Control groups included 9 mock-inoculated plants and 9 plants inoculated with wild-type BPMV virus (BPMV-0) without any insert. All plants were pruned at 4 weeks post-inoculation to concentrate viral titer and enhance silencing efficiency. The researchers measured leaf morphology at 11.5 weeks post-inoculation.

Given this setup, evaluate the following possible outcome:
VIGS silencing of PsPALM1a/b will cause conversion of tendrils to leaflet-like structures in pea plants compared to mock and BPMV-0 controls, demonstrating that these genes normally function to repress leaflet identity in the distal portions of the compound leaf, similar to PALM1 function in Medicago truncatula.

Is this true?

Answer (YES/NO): NO